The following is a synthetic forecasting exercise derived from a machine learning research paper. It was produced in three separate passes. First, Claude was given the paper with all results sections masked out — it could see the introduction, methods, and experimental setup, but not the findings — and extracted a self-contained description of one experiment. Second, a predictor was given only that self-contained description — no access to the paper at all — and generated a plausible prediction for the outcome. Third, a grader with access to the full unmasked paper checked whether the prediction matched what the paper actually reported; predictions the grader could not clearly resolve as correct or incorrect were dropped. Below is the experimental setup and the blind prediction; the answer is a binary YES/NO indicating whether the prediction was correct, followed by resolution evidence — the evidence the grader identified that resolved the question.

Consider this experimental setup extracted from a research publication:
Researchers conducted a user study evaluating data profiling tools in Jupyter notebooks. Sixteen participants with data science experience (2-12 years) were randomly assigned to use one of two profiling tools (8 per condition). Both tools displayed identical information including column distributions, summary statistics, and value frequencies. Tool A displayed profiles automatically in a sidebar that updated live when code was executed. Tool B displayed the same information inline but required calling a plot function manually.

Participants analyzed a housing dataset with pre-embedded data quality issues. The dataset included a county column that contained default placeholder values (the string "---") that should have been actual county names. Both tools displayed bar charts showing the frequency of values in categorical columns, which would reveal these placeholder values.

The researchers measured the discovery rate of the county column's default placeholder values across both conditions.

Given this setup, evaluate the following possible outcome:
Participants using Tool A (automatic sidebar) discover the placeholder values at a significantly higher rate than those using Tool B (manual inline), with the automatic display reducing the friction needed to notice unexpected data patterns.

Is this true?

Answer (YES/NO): NO